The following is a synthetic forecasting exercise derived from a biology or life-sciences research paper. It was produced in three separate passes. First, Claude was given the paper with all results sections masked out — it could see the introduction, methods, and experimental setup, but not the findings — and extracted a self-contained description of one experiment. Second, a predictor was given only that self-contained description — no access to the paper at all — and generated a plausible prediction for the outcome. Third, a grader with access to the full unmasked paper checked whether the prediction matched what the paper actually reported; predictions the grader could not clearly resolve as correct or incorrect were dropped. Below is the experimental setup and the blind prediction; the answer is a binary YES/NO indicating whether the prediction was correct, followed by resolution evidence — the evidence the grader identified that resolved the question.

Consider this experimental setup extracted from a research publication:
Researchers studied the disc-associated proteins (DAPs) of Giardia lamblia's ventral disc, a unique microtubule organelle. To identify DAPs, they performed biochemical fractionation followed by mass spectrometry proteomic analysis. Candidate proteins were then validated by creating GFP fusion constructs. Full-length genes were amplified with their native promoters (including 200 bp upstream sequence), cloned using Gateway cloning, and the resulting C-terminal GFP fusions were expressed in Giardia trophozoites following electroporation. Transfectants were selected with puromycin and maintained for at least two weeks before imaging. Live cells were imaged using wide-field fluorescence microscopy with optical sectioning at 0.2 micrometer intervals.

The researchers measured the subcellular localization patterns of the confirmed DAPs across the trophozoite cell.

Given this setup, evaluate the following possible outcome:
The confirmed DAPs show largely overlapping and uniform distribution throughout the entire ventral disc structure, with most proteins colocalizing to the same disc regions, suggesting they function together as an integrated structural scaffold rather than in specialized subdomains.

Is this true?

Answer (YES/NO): NO